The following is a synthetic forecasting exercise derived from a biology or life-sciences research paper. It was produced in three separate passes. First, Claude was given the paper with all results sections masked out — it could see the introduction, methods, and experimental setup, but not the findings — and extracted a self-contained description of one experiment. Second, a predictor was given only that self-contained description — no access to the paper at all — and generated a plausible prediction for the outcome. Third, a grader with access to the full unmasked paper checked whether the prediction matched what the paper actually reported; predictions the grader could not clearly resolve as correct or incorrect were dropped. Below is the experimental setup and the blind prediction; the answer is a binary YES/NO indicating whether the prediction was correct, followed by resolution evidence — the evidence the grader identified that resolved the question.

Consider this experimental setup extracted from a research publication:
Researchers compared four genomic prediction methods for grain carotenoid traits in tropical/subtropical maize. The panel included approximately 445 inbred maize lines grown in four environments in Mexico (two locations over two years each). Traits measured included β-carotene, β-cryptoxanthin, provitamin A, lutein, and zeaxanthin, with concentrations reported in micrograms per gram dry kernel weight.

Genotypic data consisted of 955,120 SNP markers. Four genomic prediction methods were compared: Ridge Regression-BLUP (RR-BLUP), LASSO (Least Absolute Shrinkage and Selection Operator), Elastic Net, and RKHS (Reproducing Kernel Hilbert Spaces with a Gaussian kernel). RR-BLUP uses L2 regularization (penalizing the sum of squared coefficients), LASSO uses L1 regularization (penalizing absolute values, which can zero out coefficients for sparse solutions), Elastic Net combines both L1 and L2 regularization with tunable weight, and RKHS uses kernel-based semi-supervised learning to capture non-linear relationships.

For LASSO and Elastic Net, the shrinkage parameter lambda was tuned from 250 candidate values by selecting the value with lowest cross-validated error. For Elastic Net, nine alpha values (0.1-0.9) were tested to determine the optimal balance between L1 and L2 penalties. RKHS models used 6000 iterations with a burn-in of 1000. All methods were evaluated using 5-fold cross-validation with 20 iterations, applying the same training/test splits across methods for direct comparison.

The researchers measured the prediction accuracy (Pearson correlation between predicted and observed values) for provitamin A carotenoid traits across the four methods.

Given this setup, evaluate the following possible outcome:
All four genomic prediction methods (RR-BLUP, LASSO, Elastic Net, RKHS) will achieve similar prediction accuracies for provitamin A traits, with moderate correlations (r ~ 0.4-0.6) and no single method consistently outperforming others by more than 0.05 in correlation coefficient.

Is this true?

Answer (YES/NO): NO